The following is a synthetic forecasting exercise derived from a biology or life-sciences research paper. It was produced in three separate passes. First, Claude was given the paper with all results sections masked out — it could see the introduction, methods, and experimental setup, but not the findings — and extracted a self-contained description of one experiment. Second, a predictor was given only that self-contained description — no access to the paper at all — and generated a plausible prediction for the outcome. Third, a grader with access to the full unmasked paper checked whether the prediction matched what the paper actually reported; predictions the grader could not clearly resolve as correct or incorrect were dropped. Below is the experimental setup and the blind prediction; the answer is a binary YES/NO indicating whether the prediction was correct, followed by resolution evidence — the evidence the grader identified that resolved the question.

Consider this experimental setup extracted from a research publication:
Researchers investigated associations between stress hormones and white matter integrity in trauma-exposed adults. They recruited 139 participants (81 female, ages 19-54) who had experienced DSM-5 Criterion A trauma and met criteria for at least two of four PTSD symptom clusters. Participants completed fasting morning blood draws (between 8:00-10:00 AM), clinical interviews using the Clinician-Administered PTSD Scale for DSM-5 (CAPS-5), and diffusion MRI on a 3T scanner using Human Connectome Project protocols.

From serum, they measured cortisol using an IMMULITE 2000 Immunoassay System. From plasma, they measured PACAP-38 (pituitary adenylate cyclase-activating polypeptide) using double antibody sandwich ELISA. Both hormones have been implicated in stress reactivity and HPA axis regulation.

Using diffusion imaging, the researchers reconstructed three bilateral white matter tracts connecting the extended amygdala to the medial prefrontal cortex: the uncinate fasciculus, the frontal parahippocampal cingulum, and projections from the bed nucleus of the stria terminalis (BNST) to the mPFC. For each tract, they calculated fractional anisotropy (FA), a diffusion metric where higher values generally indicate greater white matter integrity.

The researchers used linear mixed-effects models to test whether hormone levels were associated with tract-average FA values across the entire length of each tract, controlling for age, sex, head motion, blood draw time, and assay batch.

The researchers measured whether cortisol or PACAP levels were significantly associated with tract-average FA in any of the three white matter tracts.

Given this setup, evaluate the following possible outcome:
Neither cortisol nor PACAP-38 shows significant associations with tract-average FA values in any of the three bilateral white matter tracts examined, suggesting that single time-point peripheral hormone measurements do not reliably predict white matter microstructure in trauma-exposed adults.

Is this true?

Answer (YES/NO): YES